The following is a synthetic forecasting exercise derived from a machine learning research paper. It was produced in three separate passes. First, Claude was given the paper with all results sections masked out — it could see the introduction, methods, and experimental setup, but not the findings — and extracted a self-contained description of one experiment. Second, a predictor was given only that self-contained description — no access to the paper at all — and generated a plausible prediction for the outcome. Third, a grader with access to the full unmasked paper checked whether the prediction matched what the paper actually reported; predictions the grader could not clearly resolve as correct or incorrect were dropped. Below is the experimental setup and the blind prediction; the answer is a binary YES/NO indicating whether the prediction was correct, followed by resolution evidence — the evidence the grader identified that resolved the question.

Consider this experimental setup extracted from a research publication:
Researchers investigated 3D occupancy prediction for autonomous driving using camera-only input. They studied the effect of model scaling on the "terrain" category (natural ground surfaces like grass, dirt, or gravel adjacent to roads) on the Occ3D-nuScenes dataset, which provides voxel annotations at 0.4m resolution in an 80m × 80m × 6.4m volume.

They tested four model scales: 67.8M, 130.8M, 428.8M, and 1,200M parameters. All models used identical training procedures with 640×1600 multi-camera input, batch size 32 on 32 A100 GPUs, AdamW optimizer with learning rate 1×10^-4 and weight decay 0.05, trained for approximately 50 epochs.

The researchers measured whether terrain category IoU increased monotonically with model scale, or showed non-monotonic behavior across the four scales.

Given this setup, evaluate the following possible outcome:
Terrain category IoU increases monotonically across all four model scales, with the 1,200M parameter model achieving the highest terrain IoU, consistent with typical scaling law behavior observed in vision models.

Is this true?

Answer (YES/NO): NO